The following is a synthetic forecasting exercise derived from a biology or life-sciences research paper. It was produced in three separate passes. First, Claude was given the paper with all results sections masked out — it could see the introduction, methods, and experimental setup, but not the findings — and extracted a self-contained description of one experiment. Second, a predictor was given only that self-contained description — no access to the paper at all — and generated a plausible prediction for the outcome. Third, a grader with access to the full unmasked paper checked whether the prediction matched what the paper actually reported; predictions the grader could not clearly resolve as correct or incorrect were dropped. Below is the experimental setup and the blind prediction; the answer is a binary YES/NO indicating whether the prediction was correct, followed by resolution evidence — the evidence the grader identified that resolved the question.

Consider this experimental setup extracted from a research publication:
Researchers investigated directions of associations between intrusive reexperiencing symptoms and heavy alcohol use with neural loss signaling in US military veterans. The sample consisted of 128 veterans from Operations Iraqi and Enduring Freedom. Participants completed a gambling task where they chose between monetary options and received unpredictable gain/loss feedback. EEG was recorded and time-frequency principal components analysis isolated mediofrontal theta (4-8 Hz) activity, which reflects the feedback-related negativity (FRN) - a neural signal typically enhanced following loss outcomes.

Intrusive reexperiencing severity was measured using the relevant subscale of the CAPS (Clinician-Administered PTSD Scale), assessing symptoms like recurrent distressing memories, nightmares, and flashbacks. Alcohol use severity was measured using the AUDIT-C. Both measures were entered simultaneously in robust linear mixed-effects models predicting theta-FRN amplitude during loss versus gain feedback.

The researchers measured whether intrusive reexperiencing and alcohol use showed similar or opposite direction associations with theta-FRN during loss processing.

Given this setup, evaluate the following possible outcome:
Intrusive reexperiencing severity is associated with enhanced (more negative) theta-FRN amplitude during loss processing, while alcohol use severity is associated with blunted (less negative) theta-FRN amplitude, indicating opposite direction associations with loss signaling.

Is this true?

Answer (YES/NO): YES